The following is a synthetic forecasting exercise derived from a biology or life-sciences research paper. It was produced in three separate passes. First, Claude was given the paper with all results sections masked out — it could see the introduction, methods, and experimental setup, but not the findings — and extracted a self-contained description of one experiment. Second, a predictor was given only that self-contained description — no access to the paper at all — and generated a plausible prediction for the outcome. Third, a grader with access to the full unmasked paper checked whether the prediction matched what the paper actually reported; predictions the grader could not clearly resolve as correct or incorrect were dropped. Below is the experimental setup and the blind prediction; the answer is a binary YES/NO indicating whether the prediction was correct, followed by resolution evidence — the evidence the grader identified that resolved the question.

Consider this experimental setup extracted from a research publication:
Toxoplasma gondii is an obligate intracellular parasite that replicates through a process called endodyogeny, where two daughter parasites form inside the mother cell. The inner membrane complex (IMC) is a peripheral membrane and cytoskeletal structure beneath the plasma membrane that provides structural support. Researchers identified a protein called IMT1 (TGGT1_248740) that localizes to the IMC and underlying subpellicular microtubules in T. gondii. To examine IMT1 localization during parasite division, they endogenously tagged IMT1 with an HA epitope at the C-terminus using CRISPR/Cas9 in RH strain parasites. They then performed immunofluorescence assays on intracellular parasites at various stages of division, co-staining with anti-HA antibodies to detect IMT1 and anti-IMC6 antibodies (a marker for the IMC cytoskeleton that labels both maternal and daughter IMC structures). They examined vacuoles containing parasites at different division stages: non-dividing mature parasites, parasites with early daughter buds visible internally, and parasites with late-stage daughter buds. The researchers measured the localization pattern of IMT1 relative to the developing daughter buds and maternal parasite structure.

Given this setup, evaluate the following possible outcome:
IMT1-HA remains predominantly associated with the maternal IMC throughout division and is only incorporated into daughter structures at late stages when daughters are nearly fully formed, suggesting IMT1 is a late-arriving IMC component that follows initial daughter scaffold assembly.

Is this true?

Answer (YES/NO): NO